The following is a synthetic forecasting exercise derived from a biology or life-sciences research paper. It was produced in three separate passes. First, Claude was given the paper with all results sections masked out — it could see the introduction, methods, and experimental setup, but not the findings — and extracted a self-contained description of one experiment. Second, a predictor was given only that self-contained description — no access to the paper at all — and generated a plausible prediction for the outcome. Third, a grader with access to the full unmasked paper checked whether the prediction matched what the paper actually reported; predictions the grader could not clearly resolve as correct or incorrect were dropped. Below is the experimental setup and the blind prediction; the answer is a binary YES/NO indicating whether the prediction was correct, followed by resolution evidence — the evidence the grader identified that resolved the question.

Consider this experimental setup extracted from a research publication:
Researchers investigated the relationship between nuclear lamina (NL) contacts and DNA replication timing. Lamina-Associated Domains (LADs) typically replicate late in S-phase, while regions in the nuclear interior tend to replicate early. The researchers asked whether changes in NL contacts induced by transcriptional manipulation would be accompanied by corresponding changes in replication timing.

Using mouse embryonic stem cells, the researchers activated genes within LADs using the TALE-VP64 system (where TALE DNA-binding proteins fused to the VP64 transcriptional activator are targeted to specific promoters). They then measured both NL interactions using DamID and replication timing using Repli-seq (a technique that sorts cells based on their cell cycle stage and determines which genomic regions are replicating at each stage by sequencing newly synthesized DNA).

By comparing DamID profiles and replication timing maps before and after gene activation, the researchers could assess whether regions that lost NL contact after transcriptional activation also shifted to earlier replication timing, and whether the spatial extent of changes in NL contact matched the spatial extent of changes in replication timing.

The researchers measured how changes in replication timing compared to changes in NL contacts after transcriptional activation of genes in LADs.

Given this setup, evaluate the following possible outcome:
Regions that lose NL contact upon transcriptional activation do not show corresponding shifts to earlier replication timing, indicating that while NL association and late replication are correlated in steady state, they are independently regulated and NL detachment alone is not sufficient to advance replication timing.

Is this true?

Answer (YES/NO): NO